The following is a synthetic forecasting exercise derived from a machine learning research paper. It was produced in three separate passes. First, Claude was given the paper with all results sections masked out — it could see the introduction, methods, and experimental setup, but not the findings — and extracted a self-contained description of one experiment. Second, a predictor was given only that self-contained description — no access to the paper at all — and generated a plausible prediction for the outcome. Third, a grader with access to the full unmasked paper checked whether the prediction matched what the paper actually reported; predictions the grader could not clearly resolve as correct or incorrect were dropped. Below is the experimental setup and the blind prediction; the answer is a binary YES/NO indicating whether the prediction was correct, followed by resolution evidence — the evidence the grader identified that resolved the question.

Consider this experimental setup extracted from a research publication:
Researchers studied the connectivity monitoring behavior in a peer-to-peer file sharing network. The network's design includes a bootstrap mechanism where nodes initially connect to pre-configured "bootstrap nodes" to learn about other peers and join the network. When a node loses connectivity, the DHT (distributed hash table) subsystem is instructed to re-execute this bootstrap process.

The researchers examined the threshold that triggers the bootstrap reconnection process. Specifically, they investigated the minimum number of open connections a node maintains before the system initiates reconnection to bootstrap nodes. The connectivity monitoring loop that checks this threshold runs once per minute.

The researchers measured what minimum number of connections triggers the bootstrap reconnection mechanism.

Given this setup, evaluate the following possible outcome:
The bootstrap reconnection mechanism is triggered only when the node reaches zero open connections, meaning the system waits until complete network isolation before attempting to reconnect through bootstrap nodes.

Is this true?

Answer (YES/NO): NO